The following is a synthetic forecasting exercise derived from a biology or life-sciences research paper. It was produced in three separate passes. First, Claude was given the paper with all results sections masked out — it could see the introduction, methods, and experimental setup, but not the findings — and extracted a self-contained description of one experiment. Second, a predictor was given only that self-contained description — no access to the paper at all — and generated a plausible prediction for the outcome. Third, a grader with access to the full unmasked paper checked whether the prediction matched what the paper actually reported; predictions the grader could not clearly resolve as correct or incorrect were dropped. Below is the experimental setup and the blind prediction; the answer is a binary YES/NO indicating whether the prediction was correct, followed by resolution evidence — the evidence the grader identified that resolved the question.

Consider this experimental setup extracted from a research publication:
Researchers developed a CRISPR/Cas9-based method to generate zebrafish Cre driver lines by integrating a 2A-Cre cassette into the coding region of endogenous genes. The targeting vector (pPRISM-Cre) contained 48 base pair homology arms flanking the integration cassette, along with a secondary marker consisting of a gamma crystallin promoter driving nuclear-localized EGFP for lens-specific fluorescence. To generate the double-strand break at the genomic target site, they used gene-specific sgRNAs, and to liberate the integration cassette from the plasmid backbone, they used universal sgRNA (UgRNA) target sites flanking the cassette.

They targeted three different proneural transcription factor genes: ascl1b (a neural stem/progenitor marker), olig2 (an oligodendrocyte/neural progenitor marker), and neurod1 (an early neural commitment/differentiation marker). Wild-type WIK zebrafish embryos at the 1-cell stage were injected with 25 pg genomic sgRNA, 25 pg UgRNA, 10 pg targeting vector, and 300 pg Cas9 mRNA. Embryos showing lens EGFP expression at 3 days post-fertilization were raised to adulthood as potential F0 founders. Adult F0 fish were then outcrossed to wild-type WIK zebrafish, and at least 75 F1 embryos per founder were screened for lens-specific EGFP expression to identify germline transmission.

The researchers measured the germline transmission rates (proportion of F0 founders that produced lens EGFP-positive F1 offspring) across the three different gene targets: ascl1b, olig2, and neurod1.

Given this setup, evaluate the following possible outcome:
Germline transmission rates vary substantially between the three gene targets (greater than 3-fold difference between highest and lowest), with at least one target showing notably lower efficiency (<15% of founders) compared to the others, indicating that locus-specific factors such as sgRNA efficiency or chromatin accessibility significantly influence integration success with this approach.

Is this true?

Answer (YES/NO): YES